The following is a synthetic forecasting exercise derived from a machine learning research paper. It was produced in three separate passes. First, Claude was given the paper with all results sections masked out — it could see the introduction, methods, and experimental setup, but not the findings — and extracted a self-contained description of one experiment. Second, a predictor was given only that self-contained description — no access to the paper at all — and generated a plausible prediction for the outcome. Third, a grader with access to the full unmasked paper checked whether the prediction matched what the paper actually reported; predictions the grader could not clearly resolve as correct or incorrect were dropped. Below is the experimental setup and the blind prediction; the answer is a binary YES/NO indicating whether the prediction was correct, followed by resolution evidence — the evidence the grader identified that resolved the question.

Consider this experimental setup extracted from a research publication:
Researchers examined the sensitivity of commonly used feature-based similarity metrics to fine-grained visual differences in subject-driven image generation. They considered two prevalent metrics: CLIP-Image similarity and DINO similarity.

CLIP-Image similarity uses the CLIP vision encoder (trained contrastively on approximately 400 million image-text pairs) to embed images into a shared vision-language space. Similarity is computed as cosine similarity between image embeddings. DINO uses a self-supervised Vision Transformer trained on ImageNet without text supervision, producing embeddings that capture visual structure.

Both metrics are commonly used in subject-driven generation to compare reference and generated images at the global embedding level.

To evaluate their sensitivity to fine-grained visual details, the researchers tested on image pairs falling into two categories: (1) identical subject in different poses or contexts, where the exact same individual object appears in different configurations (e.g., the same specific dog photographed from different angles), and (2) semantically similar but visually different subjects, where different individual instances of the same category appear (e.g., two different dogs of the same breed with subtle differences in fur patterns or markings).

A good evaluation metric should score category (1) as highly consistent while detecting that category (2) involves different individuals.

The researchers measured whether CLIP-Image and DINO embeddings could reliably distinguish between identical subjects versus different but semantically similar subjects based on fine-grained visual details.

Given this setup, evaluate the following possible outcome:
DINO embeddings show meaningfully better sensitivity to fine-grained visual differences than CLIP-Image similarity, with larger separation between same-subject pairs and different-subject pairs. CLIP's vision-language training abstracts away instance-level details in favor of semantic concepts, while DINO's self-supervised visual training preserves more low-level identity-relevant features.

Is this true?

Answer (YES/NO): NO